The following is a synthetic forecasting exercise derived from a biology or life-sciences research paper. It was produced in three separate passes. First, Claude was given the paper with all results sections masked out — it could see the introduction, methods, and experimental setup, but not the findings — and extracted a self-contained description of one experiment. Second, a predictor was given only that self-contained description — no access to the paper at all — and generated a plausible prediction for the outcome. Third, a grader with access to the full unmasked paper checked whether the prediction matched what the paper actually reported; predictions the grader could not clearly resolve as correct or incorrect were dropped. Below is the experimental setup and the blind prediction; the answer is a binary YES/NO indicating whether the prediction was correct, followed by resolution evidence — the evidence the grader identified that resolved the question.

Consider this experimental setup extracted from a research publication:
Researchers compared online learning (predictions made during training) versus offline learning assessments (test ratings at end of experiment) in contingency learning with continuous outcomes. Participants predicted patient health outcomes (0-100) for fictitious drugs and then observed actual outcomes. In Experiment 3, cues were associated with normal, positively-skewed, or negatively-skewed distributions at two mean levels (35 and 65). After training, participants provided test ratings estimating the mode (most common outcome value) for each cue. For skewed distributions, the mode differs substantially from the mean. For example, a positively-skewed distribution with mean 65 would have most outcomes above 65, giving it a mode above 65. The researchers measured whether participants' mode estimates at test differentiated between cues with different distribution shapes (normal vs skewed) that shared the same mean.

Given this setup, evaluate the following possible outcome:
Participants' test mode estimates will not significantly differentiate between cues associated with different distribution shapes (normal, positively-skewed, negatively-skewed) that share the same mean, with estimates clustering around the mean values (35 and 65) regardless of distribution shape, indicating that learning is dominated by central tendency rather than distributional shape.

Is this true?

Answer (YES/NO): YES